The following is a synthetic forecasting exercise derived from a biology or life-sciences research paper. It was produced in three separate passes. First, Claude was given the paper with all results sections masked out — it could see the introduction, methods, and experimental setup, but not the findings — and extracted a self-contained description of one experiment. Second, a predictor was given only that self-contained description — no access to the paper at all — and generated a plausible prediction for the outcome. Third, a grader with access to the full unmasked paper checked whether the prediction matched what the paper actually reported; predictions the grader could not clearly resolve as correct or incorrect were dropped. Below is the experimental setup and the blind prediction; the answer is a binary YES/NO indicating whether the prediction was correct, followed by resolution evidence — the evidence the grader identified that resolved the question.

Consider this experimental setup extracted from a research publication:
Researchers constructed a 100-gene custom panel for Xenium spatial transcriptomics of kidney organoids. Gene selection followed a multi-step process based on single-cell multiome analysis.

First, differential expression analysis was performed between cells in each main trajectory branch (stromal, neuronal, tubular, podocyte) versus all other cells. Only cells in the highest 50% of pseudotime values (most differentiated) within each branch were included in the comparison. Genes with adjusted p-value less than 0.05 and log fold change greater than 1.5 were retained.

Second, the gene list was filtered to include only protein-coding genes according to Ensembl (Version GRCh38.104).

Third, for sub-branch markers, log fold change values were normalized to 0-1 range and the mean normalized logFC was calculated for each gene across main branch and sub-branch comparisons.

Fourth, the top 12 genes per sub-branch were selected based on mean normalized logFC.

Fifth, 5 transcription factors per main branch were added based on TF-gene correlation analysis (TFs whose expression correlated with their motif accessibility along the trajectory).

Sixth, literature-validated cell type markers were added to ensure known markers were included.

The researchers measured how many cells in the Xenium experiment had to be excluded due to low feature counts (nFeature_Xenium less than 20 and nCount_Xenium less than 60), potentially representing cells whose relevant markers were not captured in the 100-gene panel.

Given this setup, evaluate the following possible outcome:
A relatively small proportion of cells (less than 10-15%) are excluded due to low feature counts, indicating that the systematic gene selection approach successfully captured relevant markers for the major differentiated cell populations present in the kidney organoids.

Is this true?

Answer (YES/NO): NO